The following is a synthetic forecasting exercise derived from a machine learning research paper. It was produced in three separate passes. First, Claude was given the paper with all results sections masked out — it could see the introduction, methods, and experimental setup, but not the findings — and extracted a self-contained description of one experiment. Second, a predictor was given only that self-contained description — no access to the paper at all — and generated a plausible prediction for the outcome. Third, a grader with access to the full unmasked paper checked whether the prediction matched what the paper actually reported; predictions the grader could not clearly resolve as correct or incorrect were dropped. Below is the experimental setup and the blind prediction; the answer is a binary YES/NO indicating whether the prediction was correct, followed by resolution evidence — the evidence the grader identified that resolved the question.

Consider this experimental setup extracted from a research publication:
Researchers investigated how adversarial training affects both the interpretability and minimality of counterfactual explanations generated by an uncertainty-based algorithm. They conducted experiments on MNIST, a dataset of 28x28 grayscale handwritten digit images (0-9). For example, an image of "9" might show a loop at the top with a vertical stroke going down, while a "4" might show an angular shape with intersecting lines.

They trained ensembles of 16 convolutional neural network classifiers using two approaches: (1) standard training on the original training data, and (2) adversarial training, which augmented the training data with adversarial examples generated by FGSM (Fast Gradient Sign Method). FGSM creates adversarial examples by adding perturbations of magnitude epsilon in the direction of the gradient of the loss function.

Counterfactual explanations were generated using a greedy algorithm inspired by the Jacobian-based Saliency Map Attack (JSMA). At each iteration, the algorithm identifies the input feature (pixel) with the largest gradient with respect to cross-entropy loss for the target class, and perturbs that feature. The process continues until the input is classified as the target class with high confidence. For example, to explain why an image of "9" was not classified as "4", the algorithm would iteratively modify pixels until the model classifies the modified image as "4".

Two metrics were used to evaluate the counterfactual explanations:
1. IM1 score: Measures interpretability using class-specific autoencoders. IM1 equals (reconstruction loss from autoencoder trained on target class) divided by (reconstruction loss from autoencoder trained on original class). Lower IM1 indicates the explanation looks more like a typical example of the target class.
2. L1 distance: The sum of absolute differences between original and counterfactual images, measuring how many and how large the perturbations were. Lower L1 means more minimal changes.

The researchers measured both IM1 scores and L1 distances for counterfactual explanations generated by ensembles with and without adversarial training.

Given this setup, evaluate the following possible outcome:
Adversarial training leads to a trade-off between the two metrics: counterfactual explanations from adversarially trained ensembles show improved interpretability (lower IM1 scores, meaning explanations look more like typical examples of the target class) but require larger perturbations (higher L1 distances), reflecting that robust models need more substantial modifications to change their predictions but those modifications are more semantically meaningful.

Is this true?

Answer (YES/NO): YES